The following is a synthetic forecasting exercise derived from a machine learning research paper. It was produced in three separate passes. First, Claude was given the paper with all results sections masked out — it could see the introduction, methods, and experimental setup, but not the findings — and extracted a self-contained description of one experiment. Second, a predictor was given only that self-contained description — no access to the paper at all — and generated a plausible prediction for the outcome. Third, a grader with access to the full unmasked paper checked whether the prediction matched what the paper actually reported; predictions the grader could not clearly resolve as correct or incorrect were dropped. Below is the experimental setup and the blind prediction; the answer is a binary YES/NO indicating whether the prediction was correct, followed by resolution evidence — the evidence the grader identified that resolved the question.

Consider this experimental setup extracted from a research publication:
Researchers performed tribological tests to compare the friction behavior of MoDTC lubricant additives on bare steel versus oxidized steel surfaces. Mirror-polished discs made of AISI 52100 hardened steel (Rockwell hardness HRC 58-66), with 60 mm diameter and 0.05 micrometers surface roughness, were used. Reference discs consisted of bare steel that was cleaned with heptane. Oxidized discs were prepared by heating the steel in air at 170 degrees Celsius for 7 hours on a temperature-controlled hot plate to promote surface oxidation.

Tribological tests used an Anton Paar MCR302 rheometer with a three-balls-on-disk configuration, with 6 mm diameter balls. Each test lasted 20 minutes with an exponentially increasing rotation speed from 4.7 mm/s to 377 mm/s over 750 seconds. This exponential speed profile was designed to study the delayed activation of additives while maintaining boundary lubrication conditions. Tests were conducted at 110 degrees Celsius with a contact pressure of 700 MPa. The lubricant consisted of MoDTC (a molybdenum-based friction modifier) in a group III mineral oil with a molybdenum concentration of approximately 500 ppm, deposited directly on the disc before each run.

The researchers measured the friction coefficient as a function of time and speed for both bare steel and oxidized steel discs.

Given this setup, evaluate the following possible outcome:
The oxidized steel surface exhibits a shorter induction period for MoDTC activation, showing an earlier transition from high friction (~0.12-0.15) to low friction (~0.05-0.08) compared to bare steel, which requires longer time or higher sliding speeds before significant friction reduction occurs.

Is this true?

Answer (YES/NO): NO